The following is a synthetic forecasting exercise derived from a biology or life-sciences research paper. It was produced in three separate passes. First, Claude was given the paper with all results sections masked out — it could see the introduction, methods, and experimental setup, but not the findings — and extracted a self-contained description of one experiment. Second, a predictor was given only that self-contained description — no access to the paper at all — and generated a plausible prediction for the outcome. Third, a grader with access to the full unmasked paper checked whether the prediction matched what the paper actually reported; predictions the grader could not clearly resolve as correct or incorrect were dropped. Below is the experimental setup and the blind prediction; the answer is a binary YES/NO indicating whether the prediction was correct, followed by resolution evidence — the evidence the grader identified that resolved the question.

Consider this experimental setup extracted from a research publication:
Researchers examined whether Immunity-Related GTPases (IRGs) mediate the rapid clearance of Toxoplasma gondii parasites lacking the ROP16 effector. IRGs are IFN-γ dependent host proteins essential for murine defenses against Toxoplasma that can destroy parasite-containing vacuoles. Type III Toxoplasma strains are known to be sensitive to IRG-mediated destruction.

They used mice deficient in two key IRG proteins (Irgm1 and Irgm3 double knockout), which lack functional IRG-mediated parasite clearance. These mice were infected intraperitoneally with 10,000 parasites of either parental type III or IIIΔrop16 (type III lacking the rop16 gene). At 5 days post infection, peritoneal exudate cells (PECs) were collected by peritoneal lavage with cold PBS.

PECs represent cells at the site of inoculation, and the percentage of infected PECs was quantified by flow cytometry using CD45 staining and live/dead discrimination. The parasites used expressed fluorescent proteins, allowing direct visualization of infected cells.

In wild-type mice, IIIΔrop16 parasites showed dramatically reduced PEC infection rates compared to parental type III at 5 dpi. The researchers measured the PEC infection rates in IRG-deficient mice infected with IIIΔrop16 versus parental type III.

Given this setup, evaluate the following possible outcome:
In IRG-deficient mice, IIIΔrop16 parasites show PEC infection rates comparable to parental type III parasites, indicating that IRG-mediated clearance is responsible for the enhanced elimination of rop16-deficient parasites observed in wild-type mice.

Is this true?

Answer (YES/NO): YES